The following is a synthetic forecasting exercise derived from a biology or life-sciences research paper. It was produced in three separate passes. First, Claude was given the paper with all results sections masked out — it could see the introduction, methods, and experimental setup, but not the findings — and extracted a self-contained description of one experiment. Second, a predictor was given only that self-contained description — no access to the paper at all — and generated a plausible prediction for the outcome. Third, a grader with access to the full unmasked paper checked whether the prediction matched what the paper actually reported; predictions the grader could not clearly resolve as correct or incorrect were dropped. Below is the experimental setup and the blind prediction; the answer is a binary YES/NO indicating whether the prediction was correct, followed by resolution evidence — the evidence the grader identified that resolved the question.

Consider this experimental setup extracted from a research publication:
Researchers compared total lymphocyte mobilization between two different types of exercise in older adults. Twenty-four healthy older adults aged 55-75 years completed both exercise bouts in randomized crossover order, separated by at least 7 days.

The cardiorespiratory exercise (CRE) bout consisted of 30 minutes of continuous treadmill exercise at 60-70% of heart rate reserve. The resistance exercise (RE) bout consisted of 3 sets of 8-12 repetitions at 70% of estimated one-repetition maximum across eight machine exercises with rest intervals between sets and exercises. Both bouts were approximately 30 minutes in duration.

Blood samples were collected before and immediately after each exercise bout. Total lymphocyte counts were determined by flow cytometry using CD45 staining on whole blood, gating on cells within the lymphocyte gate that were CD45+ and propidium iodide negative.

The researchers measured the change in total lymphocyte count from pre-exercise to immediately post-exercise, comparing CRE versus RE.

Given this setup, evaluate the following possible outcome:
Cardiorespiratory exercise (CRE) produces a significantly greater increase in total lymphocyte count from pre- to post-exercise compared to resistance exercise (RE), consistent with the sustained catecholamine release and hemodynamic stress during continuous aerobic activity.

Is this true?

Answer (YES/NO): NO